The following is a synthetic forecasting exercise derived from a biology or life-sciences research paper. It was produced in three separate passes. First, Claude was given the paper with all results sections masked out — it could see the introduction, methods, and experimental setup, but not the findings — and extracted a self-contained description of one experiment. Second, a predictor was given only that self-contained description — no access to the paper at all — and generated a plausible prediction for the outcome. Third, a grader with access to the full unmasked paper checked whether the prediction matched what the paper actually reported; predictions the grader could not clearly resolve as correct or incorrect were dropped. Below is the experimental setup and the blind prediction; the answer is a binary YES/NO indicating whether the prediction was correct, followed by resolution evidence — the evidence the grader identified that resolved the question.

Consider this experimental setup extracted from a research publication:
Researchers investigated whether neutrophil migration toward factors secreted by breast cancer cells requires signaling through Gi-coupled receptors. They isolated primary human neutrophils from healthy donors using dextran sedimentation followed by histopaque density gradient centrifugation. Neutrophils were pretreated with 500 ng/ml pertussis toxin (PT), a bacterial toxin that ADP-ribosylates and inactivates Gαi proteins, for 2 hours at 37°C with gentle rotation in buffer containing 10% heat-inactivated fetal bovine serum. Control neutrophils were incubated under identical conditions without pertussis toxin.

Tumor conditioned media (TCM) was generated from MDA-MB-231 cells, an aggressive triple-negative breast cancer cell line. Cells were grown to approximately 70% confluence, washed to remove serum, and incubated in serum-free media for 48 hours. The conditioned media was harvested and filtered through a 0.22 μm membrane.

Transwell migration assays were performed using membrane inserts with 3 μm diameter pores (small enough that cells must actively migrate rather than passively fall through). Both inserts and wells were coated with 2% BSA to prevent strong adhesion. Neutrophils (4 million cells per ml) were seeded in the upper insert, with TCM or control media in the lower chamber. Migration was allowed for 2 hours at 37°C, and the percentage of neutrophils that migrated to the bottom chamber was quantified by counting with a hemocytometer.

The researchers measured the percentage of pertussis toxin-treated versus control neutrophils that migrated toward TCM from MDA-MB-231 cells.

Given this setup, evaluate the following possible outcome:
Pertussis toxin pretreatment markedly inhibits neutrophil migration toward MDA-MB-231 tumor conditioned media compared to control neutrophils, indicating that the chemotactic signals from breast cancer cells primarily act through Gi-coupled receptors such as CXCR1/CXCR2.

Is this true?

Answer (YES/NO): NO